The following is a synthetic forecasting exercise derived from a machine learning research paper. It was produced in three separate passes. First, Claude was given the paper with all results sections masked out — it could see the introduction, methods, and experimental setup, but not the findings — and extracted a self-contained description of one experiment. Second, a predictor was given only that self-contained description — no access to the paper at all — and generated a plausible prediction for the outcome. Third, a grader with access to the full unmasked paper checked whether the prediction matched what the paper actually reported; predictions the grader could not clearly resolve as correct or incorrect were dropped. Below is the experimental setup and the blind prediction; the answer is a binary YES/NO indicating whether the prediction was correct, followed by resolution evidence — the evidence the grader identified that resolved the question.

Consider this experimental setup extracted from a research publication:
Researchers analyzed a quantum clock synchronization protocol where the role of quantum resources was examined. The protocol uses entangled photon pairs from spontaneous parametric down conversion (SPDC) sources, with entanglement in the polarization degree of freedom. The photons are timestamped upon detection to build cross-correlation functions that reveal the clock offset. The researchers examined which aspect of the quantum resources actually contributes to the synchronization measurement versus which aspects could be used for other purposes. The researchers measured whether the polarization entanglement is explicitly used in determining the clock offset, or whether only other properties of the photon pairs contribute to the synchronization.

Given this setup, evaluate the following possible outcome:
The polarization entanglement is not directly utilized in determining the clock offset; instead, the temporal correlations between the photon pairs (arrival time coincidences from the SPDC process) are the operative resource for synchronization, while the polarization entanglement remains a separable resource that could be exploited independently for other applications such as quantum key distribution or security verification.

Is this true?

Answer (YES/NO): YES